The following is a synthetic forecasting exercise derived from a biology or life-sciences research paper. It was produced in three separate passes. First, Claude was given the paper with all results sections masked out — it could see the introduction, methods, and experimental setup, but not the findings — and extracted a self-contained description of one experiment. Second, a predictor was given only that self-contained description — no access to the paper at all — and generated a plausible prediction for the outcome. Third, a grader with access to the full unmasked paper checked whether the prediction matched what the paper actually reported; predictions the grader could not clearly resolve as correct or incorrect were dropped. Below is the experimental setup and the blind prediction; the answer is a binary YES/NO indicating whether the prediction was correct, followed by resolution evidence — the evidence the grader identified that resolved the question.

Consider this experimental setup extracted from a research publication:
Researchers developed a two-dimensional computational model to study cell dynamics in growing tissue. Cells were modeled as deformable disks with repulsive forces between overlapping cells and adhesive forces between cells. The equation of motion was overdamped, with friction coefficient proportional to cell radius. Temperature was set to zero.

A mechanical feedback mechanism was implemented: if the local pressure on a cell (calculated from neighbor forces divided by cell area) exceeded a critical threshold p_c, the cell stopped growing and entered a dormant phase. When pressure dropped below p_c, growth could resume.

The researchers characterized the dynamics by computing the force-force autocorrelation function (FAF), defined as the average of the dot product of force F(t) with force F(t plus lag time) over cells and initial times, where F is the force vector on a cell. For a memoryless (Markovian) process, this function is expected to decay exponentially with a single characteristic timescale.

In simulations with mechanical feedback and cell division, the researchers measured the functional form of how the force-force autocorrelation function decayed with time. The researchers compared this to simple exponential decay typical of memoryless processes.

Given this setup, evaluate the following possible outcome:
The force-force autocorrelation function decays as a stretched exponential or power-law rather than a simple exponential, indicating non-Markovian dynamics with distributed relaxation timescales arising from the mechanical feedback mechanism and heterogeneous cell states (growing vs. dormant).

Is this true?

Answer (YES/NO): NO